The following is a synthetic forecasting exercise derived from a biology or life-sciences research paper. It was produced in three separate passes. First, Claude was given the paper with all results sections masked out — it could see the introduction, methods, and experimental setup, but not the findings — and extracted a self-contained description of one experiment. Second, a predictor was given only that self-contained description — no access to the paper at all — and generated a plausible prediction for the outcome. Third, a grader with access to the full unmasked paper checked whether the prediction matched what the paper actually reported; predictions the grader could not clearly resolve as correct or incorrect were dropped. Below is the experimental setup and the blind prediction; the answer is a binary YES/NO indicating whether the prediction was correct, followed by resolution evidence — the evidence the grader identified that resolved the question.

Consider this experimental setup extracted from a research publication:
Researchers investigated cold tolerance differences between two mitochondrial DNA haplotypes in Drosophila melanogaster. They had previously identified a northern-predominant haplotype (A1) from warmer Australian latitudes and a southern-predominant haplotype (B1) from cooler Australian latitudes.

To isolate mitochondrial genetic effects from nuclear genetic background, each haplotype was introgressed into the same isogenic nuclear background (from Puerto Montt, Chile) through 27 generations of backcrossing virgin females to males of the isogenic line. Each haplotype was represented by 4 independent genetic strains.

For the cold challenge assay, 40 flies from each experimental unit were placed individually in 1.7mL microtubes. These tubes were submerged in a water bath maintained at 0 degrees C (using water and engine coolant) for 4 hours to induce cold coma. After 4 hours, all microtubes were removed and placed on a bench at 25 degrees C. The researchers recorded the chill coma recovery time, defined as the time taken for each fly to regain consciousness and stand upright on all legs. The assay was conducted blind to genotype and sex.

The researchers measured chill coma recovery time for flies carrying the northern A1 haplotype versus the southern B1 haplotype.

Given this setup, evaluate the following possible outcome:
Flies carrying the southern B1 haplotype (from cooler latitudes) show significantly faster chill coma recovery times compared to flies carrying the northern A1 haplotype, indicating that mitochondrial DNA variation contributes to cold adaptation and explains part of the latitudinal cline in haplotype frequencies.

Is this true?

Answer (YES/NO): YES